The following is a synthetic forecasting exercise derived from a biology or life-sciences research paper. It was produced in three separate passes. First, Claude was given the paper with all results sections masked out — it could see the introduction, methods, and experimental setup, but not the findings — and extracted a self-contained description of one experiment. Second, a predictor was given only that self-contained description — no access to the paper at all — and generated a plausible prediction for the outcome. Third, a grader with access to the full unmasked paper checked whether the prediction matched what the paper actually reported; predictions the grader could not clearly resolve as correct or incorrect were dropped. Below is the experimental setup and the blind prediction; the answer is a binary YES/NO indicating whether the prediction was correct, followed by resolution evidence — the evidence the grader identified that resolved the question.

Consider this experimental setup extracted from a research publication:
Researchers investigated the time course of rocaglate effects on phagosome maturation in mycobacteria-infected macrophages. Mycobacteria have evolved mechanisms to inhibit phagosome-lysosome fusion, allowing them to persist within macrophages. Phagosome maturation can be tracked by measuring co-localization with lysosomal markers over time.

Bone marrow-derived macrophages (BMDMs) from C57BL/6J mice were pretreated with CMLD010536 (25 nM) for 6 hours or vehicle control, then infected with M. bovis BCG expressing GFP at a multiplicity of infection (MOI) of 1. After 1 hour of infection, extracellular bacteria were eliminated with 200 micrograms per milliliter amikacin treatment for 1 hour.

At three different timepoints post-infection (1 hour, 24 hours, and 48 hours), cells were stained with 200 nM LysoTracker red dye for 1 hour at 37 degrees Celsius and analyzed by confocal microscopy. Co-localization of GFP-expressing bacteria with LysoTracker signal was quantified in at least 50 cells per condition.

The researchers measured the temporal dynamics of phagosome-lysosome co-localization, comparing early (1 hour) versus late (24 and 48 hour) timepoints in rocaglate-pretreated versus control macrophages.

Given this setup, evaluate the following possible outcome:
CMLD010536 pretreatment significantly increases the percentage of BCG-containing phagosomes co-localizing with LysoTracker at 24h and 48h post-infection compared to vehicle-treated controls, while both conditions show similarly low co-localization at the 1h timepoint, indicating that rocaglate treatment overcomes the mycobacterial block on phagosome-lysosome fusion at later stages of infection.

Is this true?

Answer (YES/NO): YES